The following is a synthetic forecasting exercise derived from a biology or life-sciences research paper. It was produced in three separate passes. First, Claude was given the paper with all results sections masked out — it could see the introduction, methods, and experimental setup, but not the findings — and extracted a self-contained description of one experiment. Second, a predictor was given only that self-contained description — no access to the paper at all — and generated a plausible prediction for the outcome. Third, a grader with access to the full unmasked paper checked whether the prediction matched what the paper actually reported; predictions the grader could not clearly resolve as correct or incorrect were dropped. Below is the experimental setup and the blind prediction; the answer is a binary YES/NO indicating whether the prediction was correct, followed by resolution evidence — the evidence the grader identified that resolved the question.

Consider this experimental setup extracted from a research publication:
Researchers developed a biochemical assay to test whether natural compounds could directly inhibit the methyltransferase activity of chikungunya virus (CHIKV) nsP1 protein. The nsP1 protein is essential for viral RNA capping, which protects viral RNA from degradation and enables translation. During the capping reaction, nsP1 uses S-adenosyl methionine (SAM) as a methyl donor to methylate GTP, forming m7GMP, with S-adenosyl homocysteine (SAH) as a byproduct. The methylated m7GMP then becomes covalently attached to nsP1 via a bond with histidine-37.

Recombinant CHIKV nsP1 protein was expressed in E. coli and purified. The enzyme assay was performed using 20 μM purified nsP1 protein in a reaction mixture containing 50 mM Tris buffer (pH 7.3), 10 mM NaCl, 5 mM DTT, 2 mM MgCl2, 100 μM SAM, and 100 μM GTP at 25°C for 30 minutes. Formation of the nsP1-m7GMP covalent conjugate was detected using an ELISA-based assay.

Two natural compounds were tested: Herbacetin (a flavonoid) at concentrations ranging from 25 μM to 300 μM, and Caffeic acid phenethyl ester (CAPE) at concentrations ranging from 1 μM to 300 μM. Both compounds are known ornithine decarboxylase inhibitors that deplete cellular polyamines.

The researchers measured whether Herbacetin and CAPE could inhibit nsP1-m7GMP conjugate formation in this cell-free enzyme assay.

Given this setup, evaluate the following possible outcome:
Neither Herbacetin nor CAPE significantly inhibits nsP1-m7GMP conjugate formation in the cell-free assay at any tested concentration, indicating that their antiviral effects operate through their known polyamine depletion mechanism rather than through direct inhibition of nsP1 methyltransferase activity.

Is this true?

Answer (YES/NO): NO